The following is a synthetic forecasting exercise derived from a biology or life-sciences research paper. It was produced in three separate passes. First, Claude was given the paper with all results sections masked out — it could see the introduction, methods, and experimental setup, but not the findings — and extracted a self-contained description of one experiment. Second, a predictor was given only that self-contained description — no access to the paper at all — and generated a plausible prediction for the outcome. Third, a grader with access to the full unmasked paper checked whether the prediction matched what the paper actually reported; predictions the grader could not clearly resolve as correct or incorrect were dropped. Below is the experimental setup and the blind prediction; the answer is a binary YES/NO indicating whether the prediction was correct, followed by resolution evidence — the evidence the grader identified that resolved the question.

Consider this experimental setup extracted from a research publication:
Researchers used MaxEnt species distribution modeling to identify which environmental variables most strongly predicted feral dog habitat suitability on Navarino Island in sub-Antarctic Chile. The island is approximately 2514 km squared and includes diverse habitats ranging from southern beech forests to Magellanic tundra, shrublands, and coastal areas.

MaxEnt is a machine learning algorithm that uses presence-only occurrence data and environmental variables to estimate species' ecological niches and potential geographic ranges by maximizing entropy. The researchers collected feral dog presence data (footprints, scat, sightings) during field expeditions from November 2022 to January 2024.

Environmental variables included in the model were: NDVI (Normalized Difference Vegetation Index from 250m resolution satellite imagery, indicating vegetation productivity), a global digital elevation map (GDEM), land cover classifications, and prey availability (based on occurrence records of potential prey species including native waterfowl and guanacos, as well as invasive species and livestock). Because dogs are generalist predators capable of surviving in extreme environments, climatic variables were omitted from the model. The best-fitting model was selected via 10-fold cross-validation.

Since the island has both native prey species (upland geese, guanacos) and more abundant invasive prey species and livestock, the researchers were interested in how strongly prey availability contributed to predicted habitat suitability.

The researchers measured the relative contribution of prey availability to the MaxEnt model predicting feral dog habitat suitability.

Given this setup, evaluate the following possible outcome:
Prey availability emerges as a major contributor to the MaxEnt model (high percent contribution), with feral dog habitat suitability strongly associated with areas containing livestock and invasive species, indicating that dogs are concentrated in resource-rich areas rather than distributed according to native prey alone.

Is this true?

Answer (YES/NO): NO